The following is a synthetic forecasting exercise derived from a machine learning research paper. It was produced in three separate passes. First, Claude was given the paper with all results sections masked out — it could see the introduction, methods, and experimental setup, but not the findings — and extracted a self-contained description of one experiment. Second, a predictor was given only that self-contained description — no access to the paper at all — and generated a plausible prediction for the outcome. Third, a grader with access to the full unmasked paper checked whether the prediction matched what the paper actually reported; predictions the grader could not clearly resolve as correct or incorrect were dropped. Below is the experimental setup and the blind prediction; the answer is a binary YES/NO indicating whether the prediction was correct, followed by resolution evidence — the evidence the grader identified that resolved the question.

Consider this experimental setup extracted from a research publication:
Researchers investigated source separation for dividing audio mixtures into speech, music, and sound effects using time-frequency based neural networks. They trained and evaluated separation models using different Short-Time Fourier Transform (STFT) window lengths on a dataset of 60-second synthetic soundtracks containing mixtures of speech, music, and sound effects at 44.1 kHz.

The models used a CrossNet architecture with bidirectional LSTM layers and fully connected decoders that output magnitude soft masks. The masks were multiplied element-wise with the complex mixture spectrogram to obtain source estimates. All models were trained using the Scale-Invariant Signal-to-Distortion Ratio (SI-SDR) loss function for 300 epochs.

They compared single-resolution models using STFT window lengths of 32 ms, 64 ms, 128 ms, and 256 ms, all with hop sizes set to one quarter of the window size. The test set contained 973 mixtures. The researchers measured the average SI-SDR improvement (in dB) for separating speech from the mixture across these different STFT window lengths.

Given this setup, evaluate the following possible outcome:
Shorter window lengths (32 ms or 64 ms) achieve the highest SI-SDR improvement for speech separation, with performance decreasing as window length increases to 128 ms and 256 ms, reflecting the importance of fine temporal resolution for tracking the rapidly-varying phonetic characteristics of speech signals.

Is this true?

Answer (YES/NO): NO